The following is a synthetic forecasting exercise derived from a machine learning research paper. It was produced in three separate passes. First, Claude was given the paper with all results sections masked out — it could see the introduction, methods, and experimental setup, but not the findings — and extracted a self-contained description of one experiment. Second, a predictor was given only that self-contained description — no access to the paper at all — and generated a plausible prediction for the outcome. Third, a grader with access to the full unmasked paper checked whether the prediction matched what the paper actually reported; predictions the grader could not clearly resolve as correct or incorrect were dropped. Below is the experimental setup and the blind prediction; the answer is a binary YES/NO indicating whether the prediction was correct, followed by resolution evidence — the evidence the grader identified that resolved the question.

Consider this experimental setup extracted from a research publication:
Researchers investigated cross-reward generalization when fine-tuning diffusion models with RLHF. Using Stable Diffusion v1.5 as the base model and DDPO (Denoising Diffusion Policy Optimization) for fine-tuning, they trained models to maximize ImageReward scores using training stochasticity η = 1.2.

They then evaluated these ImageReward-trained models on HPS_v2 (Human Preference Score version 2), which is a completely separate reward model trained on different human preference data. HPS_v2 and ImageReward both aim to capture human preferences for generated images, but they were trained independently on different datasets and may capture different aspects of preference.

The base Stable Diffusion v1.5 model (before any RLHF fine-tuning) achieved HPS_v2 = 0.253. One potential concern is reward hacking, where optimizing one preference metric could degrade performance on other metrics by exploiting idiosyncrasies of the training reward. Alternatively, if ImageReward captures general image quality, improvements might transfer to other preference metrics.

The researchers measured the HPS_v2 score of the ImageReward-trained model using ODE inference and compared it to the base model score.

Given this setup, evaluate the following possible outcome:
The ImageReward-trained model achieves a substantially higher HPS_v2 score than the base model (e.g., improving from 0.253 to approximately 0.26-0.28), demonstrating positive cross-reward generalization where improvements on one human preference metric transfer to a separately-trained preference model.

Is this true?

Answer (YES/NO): YES